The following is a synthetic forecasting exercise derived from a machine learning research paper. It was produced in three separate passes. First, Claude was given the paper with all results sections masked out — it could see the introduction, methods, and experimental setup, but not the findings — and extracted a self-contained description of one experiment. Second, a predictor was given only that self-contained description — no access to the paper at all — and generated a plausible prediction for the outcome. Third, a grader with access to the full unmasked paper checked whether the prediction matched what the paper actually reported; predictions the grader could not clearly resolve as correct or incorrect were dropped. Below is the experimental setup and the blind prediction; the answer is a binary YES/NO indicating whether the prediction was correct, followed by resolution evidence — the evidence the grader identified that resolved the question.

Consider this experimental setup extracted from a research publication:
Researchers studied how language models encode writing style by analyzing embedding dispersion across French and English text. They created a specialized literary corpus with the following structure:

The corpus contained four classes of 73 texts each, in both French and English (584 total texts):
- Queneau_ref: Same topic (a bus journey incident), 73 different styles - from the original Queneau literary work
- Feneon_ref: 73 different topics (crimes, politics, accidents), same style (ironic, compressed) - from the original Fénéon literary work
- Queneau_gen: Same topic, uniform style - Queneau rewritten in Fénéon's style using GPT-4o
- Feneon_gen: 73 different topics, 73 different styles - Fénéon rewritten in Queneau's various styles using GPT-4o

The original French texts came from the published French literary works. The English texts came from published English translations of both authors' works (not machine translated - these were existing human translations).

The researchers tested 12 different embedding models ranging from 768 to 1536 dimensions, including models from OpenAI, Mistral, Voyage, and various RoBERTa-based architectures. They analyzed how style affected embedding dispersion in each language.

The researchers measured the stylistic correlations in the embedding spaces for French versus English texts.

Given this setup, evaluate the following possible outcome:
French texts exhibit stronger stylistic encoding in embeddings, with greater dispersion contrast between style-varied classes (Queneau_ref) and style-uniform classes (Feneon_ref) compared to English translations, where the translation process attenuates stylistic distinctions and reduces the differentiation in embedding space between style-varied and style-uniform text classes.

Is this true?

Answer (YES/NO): NO